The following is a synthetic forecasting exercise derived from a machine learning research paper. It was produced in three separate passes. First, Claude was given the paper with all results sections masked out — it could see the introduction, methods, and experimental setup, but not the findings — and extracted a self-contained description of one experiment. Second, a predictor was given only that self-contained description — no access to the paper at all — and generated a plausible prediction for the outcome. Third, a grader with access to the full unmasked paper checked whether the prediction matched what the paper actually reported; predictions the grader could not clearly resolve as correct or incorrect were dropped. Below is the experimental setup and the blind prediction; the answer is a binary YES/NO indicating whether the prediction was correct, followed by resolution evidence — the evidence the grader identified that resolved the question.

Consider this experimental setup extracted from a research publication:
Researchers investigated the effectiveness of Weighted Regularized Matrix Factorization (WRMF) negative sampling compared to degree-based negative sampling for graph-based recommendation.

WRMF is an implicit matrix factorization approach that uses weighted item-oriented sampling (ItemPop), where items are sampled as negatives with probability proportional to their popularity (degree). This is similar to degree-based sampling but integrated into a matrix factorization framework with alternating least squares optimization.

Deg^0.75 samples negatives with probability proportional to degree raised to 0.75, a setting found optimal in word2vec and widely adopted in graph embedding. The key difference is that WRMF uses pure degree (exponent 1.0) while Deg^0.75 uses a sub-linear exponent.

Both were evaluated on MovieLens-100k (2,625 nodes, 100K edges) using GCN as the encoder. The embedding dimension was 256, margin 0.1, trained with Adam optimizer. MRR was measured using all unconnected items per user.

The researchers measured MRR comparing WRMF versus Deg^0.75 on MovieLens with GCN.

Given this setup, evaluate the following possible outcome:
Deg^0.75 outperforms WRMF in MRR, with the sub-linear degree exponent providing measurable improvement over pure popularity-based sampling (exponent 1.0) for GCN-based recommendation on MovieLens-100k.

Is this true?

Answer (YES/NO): YES